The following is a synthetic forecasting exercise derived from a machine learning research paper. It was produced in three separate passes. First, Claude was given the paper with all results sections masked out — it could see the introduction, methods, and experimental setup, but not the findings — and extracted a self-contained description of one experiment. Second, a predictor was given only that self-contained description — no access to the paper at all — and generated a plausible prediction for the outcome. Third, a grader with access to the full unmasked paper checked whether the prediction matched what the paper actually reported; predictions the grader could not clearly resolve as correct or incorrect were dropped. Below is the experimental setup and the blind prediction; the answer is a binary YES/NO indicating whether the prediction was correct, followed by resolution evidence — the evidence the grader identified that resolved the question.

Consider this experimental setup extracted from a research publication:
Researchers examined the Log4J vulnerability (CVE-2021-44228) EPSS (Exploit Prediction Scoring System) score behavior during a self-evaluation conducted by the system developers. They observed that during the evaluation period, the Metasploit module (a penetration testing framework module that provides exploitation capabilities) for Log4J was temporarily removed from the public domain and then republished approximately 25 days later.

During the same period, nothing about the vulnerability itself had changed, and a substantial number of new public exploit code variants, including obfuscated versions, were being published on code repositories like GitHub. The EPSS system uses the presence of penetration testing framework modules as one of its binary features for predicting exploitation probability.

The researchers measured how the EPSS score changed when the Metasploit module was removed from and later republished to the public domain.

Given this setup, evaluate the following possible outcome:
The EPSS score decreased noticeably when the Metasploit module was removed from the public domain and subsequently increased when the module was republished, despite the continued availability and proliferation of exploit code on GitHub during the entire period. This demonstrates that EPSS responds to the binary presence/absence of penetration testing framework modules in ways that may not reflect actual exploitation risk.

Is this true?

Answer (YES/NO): YES